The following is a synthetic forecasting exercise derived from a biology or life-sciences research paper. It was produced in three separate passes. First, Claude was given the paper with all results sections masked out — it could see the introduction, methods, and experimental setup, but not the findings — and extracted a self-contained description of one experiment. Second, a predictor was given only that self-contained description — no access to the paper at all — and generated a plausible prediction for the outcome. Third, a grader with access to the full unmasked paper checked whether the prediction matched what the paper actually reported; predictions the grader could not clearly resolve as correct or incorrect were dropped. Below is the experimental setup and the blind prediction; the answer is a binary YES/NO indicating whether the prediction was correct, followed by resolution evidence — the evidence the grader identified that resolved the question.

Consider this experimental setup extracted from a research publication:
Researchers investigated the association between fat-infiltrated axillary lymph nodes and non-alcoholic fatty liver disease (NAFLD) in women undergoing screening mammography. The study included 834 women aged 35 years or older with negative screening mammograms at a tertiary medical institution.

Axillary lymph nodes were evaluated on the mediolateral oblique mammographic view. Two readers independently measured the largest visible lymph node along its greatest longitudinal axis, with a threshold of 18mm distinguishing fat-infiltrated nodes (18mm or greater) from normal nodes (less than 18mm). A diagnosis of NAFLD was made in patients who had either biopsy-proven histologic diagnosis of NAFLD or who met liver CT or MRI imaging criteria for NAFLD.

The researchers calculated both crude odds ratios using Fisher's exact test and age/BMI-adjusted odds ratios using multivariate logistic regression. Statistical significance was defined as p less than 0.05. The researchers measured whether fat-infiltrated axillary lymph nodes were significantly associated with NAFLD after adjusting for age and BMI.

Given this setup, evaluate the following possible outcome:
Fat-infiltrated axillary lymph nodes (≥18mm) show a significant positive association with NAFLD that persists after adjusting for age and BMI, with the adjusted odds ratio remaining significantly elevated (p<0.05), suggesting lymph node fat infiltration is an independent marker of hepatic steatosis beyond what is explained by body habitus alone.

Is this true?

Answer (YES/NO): NO